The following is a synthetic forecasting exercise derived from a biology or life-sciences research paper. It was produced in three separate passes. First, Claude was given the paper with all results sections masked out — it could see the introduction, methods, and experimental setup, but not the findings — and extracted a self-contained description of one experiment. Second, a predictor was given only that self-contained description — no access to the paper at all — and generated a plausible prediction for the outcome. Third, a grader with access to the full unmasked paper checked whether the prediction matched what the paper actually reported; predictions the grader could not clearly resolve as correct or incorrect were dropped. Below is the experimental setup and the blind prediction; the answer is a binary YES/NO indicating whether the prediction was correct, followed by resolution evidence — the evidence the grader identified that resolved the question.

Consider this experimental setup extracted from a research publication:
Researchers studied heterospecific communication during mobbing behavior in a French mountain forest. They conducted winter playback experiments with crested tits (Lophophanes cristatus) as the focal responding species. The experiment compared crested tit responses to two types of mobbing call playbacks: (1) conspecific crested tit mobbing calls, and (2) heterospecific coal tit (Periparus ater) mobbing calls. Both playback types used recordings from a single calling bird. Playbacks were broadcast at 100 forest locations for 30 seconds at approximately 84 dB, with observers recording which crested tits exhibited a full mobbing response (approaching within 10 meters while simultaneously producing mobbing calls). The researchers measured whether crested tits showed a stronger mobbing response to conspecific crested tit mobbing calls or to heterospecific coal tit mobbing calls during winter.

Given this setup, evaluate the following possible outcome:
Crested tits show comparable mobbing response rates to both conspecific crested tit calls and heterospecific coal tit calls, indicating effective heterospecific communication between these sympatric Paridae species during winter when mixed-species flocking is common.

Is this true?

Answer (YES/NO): NO